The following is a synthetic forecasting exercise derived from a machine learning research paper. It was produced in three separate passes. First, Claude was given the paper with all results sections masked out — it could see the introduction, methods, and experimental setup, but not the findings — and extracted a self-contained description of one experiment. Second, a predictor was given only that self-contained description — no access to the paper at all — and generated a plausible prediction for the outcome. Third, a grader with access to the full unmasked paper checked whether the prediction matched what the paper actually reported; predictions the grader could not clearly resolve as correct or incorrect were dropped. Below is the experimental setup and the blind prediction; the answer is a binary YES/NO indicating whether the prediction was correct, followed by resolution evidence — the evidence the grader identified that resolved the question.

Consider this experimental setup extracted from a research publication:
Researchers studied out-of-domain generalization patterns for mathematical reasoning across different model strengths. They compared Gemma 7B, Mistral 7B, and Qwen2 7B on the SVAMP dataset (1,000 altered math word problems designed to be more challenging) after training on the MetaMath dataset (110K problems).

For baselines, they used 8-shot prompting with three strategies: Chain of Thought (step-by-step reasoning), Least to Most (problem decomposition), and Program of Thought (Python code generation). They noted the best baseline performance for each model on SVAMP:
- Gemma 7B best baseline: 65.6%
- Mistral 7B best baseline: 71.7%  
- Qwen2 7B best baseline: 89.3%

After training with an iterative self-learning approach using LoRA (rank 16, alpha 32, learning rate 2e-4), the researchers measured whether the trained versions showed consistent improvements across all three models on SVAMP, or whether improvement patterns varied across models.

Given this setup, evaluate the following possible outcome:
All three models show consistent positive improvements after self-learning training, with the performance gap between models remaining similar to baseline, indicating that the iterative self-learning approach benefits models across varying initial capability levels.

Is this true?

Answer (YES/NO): NO